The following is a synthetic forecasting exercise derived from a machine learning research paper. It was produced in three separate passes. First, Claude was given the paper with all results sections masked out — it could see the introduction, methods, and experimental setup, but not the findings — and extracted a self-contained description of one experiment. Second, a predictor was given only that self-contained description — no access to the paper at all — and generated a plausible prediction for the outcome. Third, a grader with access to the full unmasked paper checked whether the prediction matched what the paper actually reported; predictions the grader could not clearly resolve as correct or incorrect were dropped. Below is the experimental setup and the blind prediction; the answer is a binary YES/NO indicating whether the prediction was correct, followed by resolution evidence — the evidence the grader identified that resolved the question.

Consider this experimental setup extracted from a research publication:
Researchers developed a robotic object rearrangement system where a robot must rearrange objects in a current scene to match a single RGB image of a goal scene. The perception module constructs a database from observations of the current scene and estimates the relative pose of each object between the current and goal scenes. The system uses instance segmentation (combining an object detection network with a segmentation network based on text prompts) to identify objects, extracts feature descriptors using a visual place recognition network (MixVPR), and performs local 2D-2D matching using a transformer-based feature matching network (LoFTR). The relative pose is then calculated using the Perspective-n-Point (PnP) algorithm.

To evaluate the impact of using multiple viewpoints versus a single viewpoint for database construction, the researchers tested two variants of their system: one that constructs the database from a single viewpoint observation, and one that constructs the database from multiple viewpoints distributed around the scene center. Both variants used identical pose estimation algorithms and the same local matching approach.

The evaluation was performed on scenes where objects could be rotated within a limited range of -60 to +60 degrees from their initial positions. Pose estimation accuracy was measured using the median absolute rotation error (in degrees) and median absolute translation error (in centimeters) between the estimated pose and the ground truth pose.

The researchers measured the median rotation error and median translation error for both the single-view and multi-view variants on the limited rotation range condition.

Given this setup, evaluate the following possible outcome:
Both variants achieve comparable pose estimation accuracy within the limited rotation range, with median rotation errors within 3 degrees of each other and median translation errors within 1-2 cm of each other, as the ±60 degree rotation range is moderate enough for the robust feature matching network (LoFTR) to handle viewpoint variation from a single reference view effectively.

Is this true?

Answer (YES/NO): NO